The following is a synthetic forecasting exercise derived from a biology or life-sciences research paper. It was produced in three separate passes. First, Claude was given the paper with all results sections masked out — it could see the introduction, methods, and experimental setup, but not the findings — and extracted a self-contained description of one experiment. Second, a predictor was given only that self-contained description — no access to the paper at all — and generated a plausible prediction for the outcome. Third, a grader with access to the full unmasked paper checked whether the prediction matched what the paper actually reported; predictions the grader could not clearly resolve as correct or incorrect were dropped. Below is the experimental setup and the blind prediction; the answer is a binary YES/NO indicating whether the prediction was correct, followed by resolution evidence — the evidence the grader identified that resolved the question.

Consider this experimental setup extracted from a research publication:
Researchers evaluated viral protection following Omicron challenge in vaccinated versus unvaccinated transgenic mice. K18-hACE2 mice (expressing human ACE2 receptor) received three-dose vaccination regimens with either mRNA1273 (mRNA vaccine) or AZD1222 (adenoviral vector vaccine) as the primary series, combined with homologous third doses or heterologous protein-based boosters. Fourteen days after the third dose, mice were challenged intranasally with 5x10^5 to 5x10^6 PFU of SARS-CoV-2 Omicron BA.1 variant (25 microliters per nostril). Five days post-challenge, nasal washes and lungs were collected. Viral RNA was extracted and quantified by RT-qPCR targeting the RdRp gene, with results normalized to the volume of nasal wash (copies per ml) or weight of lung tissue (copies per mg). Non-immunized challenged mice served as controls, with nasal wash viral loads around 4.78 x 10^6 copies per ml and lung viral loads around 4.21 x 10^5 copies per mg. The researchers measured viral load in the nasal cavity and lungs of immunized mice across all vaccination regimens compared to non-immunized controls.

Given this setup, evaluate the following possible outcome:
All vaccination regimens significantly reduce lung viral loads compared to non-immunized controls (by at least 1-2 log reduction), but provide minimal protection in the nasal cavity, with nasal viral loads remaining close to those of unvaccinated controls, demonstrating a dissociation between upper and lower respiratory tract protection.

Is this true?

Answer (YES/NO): NO